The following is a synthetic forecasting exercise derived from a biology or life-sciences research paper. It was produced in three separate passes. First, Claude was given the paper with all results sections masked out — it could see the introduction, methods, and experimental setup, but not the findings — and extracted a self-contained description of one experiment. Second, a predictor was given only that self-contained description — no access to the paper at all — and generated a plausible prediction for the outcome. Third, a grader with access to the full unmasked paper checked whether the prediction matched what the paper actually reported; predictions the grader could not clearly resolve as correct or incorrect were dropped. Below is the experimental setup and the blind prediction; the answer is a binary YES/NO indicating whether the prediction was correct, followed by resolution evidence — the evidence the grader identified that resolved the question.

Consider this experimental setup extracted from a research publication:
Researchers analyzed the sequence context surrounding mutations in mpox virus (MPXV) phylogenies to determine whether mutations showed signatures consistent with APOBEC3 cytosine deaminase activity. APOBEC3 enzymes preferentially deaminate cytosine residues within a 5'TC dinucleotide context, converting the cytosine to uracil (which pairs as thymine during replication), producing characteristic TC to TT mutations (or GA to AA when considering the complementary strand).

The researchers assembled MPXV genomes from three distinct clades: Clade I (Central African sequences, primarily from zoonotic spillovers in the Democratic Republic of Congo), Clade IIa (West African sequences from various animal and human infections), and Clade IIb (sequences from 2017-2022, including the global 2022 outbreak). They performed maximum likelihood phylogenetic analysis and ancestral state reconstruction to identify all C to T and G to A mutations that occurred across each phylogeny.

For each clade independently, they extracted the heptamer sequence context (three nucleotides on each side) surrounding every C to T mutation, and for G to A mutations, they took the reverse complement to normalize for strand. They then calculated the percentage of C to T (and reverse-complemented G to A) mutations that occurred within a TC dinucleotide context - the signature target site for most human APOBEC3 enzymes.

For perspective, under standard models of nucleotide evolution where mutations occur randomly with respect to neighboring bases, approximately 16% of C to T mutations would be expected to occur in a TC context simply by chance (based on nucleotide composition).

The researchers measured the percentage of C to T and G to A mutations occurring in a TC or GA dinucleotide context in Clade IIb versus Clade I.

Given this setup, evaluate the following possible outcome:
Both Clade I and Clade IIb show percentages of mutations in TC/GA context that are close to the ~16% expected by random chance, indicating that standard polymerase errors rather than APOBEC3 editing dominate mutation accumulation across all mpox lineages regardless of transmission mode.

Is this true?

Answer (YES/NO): NO